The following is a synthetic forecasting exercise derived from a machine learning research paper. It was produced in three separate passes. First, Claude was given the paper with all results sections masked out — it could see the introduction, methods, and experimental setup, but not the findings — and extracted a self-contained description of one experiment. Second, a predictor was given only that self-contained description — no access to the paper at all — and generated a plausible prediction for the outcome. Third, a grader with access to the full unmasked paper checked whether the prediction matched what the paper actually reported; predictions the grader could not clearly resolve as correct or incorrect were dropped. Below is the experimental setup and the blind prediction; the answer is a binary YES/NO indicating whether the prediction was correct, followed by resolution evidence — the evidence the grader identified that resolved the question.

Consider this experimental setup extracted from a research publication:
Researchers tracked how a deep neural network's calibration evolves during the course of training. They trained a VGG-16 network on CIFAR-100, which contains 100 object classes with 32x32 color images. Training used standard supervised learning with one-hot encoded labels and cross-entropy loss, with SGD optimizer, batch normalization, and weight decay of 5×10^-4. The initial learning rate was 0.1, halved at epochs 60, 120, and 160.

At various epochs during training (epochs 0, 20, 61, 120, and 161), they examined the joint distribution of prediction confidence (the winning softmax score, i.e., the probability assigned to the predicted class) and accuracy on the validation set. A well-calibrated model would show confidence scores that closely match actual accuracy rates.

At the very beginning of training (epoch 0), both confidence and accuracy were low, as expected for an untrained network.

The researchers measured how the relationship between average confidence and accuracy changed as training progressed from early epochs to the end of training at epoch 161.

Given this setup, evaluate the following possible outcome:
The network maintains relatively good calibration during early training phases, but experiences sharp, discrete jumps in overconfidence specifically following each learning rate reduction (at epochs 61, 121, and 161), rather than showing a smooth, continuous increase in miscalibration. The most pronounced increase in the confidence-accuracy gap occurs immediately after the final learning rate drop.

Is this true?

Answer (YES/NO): NO